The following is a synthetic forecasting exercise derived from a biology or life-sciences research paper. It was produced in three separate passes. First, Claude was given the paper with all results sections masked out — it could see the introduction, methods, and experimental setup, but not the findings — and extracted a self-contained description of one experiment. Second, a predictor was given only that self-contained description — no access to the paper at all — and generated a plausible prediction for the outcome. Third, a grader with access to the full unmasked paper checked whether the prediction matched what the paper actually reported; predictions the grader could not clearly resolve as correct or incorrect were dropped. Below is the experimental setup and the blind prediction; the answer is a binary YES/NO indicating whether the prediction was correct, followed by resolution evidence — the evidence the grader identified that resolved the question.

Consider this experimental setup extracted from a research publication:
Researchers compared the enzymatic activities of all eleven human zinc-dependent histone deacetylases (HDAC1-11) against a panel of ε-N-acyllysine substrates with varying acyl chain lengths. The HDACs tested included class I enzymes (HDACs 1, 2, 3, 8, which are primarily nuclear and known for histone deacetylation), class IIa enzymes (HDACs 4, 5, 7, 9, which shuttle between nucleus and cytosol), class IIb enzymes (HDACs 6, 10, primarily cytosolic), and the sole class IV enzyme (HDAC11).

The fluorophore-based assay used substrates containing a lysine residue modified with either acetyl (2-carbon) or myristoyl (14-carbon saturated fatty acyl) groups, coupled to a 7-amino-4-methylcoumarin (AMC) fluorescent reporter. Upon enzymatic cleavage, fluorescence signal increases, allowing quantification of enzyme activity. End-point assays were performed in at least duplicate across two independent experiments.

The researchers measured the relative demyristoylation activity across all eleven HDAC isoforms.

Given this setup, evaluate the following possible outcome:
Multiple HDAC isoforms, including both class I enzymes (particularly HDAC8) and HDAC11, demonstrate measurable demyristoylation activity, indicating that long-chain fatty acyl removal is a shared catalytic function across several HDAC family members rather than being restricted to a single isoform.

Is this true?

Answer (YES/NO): NO